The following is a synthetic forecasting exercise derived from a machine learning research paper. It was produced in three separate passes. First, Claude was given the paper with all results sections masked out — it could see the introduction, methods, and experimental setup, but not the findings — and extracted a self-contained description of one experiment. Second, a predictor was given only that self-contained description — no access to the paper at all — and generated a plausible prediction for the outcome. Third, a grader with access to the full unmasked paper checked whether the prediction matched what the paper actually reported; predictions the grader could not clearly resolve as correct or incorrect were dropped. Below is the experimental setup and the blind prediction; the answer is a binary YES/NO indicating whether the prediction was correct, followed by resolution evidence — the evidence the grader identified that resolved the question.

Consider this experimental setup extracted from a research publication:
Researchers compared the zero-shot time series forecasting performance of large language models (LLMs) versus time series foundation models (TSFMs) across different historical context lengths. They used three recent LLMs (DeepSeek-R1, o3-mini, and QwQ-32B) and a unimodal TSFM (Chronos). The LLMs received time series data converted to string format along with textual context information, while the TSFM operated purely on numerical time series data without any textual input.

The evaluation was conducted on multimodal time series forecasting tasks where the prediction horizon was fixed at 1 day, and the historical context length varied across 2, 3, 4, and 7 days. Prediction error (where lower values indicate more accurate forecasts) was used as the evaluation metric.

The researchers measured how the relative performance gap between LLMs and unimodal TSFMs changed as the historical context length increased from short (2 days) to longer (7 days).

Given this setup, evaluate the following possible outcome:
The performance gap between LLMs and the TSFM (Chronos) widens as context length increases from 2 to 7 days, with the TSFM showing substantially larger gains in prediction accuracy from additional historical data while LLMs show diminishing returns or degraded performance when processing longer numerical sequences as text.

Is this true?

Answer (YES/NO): YES